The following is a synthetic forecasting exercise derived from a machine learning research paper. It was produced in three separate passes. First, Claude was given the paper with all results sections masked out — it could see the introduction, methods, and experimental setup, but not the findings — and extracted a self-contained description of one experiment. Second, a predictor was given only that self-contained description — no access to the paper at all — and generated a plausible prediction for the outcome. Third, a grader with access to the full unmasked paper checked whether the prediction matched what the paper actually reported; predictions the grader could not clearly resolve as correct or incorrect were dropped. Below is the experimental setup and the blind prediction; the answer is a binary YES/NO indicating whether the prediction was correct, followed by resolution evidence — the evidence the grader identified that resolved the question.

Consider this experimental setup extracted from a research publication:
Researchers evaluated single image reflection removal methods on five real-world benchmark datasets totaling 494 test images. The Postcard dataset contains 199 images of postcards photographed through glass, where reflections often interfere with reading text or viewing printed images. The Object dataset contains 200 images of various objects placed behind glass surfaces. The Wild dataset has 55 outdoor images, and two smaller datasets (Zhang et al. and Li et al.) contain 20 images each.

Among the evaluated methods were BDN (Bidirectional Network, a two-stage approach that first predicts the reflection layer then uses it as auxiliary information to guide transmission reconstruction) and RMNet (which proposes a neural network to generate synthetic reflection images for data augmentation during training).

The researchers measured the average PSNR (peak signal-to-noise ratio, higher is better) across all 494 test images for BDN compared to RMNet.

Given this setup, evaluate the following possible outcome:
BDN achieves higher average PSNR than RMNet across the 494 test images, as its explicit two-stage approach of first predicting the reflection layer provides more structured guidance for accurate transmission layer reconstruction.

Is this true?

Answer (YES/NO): YES